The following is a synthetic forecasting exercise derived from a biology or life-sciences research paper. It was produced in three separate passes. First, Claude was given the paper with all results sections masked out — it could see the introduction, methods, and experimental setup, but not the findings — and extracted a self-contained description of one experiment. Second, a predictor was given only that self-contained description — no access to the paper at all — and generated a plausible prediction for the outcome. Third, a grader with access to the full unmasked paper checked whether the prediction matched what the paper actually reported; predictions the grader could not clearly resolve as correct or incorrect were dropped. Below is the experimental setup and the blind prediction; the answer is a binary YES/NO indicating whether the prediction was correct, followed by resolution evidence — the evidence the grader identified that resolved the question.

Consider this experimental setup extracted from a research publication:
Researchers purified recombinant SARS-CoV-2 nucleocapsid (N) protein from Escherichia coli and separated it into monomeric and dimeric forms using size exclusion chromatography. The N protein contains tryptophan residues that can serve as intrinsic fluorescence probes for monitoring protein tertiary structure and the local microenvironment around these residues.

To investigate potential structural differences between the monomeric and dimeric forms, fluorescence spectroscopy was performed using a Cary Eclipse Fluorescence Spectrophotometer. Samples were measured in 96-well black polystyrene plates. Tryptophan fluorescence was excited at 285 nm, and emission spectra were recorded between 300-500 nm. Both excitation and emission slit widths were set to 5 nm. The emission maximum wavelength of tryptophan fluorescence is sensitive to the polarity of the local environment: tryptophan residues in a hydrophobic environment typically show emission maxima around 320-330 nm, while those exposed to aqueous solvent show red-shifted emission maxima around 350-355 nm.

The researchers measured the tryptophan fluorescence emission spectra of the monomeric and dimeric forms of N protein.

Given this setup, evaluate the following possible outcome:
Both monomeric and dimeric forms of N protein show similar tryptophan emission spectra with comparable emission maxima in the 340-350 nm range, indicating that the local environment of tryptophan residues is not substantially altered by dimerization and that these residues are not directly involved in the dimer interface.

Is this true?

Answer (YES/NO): NO